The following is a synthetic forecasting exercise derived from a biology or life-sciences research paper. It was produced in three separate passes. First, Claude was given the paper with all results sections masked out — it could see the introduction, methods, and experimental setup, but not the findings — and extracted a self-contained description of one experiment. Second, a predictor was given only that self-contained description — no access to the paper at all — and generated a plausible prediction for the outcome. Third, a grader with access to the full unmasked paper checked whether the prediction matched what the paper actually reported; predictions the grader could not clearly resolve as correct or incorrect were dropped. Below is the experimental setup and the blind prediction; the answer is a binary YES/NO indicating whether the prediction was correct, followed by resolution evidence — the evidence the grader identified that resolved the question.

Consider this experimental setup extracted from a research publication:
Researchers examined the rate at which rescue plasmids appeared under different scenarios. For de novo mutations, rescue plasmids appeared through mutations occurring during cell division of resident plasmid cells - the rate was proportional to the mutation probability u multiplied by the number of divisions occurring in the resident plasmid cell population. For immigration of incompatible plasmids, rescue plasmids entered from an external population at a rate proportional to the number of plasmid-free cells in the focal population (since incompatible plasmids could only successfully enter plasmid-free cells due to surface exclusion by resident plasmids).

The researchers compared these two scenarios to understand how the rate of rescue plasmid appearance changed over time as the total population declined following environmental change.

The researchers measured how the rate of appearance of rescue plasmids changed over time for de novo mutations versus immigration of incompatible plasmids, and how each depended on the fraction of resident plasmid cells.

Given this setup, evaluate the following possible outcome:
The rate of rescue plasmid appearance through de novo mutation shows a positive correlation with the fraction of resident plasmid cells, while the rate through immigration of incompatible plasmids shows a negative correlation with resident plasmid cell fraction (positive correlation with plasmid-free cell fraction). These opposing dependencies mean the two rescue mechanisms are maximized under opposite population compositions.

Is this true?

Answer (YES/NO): YES